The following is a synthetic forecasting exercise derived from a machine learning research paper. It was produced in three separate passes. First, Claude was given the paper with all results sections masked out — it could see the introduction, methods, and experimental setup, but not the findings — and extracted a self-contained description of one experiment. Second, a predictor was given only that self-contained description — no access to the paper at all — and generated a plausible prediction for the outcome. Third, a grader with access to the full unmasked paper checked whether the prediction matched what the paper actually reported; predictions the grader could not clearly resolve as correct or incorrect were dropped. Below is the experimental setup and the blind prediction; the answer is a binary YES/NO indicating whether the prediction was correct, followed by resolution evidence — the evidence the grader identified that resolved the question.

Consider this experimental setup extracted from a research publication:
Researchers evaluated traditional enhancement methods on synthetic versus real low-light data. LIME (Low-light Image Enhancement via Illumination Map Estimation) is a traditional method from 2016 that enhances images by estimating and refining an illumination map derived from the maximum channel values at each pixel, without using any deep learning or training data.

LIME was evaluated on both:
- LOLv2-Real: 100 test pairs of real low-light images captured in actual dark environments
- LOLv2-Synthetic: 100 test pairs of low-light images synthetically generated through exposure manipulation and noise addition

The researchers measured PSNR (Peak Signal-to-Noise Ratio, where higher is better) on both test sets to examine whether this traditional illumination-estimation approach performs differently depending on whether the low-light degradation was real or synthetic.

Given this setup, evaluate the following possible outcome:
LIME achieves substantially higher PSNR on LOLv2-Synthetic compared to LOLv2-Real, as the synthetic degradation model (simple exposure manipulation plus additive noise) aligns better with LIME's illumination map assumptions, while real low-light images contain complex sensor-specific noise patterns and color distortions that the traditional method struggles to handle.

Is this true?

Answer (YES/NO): YES